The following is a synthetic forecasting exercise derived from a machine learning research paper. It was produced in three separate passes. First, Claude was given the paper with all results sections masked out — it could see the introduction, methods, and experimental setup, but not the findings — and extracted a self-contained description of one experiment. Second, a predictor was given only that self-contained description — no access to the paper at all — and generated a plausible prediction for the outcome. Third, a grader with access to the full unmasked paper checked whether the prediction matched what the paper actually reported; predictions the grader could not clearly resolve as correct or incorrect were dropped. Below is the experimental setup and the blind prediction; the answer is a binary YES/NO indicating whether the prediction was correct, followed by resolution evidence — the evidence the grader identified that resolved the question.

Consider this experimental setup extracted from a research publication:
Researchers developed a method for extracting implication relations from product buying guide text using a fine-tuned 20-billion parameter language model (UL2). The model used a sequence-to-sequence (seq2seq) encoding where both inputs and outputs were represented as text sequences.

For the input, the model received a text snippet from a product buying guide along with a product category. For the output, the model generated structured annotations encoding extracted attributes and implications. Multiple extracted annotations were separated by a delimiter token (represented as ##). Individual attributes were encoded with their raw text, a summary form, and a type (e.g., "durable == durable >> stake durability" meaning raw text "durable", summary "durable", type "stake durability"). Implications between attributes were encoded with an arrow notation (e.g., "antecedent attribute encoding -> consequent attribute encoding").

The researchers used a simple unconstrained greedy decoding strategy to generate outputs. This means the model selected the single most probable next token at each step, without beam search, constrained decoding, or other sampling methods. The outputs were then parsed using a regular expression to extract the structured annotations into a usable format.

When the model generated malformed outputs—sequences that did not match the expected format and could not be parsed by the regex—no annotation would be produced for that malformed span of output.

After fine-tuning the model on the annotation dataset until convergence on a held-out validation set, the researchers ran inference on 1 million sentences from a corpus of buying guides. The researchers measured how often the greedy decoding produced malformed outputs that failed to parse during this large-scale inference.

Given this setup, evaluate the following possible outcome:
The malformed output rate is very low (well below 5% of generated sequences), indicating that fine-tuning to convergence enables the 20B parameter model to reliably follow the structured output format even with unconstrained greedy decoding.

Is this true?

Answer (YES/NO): YES